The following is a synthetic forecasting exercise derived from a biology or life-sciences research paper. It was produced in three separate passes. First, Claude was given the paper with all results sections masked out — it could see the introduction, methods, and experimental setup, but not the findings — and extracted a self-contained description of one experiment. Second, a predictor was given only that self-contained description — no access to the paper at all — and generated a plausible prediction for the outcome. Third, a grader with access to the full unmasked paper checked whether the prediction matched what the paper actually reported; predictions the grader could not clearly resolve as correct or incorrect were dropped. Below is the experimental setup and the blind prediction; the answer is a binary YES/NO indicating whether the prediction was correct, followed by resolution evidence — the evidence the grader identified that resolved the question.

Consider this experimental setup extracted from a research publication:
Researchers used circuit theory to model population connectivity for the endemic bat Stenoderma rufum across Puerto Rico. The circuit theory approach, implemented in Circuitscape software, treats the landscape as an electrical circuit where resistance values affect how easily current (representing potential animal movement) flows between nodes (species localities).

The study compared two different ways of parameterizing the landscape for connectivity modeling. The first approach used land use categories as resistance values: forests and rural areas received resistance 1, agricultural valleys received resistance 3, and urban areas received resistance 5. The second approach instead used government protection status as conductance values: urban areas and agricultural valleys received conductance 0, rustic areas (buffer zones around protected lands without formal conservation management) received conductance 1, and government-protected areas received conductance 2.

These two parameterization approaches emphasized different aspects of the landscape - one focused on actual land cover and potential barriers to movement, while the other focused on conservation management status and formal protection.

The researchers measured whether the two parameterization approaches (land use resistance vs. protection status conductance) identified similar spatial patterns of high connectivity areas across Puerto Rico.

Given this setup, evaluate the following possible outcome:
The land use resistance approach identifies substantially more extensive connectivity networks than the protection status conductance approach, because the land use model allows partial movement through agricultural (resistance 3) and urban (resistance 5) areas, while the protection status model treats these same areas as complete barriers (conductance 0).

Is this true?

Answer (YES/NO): NO